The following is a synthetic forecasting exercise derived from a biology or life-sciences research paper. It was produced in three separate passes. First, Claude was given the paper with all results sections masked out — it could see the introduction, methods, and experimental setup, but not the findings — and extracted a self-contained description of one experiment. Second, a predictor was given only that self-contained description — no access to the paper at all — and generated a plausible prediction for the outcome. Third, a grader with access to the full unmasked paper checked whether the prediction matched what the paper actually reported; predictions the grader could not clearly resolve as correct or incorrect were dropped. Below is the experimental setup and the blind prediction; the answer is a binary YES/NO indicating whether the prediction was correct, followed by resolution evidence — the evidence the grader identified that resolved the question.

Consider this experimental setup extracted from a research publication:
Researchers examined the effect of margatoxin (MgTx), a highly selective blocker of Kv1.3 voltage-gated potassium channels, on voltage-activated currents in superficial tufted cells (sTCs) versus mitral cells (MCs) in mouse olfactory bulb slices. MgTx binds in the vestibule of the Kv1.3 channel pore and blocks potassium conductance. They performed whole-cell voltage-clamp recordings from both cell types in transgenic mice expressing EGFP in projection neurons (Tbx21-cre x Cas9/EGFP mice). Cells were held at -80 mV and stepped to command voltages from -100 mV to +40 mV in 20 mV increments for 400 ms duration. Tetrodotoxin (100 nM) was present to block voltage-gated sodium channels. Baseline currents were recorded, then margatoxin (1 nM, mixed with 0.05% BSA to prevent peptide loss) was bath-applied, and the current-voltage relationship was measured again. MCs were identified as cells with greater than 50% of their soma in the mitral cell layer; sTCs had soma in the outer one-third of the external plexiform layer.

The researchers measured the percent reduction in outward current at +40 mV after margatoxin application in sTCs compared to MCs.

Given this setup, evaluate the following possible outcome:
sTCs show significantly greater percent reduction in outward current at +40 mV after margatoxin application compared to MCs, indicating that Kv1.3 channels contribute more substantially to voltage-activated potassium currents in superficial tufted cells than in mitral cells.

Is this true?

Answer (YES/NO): NO